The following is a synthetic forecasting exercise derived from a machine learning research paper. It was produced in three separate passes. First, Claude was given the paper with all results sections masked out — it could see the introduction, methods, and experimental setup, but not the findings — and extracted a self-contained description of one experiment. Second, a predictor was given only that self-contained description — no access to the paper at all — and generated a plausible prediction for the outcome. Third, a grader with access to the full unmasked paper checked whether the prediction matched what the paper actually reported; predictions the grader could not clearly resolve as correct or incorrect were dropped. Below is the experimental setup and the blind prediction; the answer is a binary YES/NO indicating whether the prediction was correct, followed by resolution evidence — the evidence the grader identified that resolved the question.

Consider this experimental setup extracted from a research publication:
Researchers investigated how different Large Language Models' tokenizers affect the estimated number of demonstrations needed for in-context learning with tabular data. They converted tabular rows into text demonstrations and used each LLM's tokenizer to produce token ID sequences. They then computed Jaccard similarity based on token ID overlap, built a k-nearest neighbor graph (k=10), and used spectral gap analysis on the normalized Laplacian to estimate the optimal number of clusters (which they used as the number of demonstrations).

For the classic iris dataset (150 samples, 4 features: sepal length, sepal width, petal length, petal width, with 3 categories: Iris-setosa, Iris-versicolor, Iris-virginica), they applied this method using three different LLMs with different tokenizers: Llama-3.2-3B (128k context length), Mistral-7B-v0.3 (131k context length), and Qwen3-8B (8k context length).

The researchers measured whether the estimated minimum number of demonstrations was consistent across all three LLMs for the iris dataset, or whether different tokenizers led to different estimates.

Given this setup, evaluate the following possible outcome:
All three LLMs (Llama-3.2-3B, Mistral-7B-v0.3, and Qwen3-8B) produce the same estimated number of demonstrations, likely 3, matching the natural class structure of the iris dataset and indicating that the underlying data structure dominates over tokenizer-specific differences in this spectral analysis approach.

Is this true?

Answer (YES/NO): YES